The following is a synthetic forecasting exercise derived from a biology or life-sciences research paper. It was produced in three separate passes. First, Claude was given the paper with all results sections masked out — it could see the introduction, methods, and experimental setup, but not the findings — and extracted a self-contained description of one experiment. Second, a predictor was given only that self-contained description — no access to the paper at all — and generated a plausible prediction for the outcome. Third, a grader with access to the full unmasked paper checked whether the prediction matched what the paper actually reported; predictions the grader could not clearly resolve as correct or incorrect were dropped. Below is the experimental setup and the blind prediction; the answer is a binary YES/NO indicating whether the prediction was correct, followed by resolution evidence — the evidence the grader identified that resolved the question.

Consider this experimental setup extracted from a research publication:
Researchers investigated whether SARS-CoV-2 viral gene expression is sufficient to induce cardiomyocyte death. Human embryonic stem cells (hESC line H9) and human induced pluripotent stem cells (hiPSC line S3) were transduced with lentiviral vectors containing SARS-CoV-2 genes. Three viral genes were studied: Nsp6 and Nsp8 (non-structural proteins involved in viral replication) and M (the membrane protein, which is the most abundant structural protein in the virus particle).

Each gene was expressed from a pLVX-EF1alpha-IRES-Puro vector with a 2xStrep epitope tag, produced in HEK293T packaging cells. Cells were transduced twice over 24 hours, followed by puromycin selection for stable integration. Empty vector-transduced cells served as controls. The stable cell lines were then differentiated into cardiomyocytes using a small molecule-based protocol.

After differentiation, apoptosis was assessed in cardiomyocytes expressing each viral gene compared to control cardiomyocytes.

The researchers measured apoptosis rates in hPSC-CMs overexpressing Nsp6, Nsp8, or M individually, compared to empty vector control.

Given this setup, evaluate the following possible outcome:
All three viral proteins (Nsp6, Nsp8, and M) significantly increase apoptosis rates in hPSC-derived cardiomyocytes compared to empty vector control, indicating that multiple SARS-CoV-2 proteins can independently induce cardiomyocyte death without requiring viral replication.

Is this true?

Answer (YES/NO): YES